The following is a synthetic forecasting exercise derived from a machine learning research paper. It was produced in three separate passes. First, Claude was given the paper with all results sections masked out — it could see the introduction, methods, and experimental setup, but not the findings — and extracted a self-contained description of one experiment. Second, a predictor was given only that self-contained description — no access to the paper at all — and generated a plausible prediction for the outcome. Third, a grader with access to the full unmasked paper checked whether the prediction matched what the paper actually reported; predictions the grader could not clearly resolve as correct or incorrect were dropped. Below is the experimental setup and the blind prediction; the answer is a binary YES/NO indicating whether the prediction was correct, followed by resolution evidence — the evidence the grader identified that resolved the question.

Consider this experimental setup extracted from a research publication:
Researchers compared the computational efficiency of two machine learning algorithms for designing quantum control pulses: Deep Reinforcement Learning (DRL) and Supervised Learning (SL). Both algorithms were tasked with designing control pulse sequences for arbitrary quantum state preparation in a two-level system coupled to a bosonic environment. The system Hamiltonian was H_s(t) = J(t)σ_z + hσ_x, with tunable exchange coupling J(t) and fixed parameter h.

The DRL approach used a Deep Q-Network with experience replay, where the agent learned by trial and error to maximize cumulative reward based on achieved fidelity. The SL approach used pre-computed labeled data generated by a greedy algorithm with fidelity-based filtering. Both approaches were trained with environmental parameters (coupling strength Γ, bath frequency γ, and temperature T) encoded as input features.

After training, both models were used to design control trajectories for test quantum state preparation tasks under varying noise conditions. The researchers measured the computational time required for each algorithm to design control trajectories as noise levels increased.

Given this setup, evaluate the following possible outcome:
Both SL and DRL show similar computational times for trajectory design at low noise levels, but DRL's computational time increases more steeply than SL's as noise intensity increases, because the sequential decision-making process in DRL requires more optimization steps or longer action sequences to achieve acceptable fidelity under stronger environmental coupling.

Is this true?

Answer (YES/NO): NO